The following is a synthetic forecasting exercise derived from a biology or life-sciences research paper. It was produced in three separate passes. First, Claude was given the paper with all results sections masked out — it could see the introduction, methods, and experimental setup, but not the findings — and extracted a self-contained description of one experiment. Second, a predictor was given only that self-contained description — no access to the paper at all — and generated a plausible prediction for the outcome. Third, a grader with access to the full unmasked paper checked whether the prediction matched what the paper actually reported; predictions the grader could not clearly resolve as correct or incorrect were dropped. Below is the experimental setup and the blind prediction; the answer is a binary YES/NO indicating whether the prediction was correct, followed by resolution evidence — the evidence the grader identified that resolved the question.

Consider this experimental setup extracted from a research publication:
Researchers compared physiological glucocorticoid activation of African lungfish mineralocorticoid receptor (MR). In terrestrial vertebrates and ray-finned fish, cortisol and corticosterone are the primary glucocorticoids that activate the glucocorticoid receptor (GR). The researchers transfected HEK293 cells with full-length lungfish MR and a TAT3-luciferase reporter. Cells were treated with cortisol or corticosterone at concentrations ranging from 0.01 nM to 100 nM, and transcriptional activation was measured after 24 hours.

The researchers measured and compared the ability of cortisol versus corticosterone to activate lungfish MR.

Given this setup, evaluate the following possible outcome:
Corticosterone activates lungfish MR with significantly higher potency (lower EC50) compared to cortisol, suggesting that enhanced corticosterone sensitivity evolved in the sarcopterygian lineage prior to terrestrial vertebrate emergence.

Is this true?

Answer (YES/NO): YES